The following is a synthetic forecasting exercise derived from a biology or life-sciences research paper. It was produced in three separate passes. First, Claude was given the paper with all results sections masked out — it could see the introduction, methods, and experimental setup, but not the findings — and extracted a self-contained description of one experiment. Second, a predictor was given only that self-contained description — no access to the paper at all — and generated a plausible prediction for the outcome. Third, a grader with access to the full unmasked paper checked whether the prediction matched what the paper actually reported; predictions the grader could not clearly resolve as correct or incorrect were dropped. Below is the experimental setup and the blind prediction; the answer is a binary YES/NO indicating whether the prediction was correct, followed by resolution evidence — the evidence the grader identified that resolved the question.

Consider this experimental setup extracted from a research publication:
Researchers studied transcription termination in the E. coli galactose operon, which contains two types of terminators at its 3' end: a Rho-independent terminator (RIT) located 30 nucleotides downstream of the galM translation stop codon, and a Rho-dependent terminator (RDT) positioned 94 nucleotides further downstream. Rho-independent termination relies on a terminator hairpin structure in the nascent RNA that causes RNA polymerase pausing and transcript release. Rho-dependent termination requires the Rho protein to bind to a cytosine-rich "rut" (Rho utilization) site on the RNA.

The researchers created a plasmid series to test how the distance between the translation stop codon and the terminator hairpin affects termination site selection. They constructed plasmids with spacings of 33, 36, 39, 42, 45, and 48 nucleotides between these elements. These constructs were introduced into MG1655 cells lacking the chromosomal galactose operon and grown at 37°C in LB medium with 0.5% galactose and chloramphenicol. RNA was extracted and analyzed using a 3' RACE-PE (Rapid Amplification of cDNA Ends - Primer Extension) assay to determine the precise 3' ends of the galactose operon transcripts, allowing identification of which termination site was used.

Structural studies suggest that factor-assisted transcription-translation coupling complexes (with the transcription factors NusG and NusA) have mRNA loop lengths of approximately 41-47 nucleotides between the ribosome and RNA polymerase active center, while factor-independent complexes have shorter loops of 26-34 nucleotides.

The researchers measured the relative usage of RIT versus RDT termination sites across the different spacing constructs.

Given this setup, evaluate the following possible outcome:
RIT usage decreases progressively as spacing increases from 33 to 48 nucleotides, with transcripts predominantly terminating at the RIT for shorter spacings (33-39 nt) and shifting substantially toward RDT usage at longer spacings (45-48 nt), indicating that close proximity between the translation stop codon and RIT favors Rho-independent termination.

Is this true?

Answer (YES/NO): NO